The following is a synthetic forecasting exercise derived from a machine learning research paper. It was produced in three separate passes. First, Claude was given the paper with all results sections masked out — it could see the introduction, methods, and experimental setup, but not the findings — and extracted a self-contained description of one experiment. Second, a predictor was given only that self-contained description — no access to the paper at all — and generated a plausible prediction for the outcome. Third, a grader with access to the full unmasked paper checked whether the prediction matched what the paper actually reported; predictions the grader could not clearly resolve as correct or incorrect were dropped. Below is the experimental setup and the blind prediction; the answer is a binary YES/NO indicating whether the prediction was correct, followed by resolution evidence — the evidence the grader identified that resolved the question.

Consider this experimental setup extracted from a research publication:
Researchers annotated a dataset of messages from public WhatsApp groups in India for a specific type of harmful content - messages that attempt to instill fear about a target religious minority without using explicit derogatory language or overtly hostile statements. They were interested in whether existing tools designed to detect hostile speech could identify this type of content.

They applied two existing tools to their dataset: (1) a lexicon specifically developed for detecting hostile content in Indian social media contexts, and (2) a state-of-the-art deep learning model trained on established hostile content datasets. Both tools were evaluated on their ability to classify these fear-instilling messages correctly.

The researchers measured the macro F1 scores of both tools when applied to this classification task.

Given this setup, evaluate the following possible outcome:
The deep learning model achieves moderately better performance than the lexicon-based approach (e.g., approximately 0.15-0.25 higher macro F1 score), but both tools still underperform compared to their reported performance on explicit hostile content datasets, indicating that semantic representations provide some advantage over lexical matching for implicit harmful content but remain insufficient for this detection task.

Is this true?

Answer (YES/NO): NO